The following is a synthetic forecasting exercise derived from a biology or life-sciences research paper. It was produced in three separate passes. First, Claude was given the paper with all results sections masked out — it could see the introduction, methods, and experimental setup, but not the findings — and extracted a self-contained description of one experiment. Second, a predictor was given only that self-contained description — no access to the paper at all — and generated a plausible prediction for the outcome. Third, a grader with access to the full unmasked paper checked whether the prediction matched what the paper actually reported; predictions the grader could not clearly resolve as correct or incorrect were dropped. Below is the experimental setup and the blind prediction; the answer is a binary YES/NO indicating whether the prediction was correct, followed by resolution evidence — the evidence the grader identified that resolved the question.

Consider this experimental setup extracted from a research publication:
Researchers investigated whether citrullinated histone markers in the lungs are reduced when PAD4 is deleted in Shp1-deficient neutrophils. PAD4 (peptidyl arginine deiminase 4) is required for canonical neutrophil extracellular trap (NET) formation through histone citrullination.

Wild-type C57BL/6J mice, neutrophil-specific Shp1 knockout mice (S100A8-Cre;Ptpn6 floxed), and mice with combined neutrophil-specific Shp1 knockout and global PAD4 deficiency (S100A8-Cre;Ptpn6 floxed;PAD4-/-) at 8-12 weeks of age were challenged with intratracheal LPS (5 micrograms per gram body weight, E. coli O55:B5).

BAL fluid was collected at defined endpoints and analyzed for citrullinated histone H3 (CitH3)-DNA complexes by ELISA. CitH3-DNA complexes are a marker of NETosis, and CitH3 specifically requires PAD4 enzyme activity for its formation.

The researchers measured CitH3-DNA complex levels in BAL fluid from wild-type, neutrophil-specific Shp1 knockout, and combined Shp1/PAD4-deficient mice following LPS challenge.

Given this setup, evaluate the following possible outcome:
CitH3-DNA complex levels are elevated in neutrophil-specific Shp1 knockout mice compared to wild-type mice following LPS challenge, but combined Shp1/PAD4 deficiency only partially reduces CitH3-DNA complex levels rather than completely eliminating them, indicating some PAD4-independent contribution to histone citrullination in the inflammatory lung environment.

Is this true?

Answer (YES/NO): NO